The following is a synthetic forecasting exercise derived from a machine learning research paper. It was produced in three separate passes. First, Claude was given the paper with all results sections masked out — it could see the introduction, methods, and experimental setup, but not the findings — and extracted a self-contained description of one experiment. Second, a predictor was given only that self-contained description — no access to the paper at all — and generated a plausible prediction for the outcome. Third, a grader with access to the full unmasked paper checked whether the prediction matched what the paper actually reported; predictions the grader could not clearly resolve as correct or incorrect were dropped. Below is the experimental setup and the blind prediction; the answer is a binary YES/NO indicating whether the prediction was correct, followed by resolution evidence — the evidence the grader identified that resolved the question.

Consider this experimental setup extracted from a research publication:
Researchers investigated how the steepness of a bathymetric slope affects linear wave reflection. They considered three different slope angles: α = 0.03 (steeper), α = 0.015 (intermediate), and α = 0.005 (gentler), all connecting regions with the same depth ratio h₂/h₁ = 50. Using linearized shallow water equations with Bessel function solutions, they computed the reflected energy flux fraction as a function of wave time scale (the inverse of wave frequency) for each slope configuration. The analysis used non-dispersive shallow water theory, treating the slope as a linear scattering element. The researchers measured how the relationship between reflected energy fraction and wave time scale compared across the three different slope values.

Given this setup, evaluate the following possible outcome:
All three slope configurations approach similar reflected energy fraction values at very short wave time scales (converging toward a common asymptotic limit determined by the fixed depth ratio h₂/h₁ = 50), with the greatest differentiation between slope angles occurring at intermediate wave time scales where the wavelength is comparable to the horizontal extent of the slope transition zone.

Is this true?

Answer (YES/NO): NO